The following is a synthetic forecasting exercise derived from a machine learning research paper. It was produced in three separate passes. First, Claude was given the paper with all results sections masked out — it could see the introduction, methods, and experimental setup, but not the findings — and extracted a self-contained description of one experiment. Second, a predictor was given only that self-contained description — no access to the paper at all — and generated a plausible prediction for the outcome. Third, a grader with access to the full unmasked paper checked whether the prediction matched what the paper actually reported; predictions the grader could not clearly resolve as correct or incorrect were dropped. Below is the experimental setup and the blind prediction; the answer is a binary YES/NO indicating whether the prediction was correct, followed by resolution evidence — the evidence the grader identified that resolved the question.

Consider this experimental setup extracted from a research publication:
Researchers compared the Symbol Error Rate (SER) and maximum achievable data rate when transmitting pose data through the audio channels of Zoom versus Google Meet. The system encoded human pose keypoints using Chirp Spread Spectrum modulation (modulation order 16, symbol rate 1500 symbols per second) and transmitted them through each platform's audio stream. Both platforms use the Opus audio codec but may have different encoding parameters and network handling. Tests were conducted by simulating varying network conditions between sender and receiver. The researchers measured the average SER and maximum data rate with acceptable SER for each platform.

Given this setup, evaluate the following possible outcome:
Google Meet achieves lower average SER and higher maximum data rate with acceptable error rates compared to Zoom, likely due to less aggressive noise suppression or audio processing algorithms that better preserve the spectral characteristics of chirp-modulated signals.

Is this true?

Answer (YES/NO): NO